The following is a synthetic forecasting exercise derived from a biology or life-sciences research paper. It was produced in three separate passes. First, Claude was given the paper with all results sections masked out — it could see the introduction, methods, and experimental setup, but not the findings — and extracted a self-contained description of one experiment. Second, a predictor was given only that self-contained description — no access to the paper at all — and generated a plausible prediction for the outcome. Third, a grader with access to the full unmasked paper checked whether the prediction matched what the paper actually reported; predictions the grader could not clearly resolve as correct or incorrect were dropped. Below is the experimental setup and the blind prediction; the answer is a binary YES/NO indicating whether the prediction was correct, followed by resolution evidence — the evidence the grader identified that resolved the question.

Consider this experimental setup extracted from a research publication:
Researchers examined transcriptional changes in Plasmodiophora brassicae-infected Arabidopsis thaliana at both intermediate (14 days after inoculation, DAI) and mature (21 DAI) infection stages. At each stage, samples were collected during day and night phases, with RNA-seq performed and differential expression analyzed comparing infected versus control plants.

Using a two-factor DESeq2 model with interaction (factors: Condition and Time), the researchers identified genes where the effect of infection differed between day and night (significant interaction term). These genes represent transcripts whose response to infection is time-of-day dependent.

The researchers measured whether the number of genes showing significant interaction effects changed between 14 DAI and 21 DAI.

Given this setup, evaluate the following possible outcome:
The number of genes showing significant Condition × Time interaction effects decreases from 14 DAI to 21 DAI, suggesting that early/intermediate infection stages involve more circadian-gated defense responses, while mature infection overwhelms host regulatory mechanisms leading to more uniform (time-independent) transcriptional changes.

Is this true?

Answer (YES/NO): NO